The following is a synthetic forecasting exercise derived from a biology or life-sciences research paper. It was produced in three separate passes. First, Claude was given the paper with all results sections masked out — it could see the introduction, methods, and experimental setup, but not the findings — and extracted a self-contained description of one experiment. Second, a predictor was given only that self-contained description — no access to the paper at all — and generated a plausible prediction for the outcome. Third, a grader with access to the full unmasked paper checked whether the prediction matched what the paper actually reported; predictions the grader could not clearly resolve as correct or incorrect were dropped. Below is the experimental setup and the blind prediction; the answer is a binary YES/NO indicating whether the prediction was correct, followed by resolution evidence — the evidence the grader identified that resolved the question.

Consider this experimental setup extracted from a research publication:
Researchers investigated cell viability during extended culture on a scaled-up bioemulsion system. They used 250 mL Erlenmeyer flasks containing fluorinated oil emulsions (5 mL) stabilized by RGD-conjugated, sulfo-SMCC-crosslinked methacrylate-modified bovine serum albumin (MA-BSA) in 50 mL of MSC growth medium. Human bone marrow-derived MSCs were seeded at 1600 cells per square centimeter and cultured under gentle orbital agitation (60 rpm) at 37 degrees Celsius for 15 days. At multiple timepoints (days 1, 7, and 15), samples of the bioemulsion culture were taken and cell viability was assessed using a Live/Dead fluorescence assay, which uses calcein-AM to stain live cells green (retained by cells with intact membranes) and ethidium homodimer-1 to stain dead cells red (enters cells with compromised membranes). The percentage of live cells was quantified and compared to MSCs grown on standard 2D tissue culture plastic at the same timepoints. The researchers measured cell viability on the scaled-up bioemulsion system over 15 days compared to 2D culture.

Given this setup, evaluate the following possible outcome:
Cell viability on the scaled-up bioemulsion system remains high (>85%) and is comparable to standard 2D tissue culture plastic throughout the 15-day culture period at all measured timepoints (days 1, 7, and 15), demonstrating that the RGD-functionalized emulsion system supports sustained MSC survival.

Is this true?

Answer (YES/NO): YES